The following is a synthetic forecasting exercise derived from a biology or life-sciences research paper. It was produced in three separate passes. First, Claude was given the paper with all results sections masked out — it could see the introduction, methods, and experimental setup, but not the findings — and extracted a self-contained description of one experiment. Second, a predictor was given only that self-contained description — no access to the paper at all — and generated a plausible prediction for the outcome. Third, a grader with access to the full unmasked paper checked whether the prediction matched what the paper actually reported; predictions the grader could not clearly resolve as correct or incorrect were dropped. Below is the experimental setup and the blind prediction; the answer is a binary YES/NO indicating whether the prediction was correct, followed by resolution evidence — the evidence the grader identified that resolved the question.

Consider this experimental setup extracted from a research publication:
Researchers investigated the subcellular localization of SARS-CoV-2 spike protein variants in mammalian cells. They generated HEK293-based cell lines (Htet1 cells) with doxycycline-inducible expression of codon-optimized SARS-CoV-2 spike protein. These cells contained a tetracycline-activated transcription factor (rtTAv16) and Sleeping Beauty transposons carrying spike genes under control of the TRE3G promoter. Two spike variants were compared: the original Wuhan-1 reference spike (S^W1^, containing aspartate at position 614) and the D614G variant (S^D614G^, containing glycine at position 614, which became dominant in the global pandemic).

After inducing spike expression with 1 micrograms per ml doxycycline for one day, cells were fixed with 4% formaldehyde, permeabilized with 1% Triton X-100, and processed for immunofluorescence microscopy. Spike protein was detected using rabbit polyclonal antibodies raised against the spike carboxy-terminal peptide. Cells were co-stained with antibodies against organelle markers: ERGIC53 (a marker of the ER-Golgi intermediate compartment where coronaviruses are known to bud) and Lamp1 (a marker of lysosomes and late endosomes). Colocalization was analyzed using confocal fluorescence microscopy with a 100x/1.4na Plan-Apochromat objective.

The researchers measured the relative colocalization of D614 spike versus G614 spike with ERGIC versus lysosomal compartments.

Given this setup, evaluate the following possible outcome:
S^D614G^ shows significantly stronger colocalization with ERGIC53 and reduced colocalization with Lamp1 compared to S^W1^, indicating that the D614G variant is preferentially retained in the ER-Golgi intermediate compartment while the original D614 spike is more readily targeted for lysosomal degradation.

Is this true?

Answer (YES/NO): NO